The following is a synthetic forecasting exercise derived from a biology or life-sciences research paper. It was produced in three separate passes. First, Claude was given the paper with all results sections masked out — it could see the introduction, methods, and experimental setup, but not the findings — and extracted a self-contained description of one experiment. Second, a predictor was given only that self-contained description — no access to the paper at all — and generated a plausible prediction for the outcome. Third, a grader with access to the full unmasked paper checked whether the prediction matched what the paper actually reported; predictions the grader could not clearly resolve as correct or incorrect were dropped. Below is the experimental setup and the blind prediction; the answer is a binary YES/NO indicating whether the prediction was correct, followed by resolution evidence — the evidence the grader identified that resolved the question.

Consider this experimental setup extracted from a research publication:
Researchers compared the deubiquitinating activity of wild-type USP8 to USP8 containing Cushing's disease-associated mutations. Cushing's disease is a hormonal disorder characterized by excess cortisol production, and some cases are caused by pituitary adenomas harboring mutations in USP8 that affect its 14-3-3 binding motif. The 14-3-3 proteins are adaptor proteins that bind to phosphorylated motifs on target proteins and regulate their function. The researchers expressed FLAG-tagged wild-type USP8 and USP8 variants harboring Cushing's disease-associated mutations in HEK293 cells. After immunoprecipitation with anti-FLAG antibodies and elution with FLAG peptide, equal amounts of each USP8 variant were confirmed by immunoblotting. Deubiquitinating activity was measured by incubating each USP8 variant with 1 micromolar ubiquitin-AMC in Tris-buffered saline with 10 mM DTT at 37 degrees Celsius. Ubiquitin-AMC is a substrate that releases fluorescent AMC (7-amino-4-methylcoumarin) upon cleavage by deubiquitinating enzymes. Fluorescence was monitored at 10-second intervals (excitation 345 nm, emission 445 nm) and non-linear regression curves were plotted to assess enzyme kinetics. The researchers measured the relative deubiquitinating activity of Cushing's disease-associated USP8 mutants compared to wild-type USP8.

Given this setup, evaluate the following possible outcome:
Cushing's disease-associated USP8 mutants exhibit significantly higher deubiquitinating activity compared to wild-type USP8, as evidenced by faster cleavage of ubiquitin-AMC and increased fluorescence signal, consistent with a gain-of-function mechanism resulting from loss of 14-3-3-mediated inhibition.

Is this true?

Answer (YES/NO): YES